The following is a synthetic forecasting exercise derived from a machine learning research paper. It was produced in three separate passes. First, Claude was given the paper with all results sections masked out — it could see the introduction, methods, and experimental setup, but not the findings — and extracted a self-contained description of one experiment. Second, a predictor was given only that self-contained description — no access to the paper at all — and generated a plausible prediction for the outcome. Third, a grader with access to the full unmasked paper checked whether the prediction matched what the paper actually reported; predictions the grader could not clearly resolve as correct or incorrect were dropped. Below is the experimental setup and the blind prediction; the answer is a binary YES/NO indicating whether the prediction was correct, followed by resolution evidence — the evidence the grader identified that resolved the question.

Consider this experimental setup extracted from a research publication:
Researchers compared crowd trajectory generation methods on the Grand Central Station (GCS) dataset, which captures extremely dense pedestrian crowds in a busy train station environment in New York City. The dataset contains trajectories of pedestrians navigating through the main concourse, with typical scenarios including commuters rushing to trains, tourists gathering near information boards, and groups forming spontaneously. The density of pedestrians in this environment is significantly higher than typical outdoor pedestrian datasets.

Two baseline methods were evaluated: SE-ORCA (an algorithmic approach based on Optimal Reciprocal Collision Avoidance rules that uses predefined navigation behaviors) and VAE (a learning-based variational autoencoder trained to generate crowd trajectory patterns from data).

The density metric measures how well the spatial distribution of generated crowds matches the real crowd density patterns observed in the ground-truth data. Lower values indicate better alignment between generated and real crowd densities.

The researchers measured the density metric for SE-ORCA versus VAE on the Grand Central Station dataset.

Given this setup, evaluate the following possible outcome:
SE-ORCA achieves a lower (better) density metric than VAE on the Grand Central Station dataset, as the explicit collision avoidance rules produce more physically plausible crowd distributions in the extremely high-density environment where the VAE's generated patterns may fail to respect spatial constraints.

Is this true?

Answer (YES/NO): NO